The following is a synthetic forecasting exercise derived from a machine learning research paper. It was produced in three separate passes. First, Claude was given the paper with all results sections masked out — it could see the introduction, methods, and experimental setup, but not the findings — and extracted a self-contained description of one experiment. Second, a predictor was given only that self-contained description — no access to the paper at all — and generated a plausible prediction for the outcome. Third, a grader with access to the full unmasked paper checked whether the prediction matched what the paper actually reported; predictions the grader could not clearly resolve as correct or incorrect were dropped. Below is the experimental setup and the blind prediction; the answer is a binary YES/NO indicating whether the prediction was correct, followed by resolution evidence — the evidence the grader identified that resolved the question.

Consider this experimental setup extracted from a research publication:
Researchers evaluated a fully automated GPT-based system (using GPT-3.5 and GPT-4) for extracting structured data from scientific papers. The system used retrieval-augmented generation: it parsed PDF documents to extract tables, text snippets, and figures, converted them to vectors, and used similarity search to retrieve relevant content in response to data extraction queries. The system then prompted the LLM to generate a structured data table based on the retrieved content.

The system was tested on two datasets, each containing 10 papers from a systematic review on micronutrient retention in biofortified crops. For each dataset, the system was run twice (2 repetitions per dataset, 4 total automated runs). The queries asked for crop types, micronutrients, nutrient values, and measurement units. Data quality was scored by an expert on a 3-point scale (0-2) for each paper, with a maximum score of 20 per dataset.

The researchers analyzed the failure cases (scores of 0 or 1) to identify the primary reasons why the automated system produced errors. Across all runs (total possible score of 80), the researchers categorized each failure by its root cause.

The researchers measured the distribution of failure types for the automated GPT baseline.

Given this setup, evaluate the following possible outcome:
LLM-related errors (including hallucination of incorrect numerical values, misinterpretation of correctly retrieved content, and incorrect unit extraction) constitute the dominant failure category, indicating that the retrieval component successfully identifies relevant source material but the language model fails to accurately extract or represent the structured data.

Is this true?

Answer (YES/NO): NO